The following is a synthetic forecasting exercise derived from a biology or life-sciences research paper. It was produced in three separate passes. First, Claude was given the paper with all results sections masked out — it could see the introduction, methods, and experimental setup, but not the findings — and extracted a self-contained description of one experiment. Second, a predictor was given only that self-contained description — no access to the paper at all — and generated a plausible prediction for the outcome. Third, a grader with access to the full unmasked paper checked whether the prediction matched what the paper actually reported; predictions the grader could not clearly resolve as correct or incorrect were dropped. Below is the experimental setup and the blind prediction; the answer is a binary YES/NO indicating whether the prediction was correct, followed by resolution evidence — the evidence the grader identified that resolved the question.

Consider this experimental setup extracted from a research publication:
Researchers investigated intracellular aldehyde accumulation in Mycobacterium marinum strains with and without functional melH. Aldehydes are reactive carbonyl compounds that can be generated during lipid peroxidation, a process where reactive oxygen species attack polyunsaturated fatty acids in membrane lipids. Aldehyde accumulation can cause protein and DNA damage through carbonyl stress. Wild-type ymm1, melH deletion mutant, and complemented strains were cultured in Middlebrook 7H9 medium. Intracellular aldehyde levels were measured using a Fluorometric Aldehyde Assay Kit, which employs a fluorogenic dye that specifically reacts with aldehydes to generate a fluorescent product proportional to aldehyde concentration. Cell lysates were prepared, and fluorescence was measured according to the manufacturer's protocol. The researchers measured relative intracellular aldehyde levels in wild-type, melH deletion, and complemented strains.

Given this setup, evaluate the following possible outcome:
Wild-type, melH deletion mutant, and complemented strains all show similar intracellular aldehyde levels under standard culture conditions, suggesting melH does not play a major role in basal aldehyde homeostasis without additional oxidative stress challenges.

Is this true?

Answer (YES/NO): NO